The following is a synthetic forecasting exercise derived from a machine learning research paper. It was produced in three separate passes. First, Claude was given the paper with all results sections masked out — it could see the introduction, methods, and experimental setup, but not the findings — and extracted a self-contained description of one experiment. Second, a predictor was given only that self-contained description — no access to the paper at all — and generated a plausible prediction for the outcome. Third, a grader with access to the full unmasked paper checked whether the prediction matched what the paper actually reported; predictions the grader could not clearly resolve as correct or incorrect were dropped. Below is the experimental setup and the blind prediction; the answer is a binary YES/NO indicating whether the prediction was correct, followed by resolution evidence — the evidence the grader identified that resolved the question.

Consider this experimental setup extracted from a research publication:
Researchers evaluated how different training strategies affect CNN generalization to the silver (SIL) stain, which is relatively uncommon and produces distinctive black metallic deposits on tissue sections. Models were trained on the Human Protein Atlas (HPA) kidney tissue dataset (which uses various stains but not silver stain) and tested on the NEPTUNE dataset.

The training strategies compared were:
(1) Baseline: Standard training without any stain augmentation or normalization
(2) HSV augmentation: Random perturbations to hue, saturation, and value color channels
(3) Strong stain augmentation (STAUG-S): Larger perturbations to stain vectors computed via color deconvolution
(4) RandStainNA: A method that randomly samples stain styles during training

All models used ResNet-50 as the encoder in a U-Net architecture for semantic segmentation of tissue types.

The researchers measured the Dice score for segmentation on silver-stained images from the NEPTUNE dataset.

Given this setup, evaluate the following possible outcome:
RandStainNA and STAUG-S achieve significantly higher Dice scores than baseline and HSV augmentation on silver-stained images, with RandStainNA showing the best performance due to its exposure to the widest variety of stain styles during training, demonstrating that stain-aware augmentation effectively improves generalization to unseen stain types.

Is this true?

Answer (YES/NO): NO